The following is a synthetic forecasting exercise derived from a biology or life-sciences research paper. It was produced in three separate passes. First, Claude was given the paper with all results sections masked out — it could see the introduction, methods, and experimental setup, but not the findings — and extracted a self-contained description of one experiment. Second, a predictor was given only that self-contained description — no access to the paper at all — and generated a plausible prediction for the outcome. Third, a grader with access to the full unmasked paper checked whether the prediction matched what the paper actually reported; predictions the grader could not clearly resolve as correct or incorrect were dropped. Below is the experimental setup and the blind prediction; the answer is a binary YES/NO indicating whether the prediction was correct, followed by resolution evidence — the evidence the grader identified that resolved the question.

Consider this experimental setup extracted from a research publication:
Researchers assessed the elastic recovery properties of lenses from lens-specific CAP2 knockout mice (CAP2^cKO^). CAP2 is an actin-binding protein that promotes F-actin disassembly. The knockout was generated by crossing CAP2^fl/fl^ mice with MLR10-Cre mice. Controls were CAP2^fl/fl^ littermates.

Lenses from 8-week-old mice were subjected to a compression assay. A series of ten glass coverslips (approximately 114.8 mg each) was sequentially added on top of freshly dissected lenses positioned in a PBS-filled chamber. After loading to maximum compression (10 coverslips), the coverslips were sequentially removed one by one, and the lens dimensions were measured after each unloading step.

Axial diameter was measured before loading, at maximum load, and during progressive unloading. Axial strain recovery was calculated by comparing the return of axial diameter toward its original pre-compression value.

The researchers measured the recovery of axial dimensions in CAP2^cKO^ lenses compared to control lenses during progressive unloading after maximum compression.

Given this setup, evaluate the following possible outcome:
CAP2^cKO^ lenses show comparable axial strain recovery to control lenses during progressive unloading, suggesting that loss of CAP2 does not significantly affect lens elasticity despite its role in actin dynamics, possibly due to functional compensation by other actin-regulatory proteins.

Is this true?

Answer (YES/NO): NO